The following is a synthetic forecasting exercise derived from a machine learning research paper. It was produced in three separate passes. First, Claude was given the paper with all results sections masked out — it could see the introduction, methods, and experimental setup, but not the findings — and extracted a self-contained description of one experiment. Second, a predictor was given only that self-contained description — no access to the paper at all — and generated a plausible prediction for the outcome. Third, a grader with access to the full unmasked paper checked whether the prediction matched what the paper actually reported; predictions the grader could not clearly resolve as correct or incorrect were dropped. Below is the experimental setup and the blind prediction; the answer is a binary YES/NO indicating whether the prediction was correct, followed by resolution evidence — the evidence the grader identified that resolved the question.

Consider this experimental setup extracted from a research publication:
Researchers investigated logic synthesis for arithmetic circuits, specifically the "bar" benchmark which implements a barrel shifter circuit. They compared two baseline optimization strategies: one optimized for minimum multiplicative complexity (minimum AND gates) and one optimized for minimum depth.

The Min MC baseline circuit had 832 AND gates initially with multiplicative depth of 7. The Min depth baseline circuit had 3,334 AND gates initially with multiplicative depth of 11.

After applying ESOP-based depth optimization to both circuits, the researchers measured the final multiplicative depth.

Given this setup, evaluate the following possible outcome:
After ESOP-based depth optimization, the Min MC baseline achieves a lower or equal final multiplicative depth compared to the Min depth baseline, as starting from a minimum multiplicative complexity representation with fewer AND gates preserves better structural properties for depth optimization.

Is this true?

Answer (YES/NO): YES